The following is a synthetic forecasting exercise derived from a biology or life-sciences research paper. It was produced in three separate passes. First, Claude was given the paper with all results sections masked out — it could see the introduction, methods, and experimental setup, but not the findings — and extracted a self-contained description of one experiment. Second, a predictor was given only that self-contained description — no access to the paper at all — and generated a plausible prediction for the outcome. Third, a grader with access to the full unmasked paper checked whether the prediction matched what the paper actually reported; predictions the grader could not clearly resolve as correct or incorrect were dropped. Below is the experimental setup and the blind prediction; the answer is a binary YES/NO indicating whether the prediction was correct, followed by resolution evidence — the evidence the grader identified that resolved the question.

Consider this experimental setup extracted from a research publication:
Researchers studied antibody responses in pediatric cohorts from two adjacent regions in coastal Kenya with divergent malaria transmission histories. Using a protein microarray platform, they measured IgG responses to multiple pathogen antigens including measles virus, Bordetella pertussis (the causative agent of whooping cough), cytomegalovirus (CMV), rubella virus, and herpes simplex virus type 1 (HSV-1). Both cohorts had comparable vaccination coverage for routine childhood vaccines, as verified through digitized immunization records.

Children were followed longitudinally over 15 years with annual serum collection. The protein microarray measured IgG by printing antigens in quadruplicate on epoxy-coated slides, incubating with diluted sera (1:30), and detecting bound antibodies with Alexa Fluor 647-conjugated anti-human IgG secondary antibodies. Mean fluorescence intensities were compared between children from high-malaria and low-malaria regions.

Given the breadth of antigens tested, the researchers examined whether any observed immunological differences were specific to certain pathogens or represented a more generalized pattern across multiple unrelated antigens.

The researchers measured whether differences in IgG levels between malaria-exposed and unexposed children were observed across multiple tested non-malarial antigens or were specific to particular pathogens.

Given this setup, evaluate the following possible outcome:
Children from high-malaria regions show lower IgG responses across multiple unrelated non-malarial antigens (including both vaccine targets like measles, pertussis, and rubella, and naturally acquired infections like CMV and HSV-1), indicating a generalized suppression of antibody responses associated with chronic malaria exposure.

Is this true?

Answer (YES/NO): YES